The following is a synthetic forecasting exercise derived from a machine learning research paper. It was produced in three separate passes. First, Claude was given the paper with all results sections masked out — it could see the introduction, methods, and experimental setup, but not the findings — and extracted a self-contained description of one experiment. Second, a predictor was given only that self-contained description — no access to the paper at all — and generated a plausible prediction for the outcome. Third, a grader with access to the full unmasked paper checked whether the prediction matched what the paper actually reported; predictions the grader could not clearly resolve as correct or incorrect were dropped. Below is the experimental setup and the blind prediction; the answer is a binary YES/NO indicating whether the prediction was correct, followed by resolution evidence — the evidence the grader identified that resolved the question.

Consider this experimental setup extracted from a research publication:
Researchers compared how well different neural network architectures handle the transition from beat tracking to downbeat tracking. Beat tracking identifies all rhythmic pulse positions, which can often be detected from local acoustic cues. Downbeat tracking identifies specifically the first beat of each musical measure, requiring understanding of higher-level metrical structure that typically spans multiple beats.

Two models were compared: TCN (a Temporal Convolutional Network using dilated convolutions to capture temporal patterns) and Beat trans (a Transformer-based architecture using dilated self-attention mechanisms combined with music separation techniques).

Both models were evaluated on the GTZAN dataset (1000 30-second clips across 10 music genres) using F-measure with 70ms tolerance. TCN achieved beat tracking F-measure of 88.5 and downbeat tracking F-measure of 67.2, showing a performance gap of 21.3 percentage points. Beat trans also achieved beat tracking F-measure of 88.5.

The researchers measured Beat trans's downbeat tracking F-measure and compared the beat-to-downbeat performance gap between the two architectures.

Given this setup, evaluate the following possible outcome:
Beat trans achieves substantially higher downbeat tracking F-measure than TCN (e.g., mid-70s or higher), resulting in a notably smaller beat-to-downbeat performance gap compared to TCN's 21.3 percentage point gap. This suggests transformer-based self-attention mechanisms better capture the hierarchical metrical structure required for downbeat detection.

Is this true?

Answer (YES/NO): NO